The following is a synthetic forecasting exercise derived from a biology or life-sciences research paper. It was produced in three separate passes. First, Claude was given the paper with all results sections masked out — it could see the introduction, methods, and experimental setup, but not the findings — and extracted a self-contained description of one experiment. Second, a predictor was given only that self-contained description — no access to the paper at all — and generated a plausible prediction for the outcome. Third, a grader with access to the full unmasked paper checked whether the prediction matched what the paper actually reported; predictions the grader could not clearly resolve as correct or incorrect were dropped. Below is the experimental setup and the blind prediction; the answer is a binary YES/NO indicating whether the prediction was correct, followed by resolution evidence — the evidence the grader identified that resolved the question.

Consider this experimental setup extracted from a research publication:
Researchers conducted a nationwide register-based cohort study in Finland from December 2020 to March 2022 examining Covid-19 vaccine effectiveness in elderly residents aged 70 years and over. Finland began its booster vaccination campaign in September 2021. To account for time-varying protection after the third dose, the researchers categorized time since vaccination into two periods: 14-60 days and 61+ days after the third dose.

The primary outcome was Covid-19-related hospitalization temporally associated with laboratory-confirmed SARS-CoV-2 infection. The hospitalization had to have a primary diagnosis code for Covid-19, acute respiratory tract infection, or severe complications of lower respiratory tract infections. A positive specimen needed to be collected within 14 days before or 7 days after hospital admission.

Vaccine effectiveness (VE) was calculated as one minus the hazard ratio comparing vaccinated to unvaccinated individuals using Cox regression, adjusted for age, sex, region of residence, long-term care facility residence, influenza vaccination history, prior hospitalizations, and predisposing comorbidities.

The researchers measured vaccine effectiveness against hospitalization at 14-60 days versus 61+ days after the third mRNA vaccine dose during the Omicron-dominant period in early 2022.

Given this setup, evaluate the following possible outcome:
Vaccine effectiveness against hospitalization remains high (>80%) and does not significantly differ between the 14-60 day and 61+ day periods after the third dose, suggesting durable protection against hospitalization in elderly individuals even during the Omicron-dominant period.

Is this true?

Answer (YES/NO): YES